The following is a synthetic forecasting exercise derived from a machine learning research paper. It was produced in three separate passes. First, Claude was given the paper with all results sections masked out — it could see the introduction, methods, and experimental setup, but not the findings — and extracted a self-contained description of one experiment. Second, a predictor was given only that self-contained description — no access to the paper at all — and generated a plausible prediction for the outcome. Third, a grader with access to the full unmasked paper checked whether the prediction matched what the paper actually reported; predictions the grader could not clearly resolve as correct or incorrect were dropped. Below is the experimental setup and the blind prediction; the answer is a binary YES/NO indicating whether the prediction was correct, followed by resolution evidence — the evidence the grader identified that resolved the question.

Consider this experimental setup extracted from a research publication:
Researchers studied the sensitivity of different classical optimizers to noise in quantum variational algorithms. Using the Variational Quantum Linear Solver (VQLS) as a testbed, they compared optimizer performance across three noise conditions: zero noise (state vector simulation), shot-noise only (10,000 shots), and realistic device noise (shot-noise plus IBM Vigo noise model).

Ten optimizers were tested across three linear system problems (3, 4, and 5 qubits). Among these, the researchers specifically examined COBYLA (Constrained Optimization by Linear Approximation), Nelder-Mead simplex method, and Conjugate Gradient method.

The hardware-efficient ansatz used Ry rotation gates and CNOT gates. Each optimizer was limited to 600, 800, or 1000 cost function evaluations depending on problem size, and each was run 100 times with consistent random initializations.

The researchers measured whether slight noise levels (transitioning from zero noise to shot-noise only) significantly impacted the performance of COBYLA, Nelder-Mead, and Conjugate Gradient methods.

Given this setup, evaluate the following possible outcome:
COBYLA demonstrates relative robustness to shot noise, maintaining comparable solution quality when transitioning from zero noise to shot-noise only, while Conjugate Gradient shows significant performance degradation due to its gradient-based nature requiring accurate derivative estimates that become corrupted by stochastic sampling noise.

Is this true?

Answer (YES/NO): NO